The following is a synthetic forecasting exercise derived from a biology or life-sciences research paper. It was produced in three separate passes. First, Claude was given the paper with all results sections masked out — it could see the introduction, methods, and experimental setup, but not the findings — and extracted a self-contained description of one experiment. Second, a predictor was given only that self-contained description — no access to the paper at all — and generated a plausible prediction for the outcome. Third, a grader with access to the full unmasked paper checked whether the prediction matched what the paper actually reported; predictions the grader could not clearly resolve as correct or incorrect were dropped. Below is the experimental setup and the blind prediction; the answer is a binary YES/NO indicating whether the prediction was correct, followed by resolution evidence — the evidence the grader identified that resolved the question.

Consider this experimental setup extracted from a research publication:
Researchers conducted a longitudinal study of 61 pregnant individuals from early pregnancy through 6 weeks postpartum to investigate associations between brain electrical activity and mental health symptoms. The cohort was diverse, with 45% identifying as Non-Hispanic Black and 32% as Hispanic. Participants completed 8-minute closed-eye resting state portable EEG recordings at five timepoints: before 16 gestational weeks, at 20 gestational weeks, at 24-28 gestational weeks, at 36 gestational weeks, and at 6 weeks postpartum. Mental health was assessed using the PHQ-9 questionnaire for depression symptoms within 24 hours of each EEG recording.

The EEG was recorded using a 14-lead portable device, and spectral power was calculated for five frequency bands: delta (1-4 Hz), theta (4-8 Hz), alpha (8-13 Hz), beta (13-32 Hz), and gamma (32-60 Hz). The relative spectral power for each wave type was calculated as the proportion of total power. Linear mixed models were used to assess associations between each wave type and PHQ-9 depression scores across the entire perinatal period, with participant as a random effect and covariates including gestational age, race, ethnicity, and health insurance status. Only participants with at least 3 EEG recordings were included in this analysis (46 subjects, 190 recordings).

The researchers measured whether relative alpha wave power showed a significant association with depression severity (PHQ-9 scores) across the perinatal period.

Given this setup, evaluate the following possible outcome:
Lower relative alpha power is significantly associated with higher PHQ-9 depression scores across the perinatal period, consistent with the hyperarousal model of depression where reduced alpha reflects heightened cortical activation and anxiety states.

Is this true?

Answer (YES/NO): NO